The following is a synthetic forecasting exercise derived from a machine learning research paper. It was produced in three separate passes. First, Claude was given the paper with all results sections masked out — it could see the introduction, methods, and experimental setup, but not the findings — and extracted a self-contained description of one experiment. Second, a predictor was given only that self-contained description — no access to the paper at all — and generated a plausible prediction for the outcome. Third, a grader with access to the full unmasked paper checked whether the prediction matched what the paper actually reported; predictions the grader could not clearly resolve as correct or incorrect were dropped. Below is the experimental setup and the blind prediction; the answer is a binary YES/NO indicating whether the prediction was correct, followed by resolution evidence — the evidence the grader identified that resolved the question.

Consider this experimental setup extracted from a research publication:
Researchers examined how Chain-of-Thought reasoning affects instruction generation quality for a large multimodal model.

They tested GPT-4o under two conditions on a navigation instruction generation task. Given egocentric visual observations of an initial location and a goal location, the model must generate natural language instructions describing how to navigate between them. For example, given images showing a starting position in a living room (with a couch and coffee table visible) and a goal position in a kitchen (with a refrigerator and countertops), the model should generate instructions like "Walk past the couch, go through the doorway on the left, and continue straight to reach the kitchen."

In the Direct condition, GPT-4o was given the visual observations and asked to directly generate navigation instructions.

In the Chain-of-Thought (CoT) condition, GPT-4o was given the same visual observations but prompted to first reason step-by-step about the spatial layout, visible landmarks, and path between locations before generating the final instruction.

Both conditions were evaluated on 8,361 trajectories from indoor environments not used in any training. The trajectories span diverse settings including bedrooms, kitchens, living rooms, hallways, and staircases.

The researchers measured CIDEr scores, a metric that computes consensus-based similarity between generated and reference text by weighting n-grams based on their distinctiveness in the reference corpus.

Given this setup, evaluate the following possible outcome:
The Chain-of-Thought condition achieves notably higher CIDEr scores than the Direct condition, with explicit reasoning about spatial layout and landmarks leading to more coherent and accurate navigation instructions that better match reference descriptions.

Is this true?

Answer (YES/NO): NO